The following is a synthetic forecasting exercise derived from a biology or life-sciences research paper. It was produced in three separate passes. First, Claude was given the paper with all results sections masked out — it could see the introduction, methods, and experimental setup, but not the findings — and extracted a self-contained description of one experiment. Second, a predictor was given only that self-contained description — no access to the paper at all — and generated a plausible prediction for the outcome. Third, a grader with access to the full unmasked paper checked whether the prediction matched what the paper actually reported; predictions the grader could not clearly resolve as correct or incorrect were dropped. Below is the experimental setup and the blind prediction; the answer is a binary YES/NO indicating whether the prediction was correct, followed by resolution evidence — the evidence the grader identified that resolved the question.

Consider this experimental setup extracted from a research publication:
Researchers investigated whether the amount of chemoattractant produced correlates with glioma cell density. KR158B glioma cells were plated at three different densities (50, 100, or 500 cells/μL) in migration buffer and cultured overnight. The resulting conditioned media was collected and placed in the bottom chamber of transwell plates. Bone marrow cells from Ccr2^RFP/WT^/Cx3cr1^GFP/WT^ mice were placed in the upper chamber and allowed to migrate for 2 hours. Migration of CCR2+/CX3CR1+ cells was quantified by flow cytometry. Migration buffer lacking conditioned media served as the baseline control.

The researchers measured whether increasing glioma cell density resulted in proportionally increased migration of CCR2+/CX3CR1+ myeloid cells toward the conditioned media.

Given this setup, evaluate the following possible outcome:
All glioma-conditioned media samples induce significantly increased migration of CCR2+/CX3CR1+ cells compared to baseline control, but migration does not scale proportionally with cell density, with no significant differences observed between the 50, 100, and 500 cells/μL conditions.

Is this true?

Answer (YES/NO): NO